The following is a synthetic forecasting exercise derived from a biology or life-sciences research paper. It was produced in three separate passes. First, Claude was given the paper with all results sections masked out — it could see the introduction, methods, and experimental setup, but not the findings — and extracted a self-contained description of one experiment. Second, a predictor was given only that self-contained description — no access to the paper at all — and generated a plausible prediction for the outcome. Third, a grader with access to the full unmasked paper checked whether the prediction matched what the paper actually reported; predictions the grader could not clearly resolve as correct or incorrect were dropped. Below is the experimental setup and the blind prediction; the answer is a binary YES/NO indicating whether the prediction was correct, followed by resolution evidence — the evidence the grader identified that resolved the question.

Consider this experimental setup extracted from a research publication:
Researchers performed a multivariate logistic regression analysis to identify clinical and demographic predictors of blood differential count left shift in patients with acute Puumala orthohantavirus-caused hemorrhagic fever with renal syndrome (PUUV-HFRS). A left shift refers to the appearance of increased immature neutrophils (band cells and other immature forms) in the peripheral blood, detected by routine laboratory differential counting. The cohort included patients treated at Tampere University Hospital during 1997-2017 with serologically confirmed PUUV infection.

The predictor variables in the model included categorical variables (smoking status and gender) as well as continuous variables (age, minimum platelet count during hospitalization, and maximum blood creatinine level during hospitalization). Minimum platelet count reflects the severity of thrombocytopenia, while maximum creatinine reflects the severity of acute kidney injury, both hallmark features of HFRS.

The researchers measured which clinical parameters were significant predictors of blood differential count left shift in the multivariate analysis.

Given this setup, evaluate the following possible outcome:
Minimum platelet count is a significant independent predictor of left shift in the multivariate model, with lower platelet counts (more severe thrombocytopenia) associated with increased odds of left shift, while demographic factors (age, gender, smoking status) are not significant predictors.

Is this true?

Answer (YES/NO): YES